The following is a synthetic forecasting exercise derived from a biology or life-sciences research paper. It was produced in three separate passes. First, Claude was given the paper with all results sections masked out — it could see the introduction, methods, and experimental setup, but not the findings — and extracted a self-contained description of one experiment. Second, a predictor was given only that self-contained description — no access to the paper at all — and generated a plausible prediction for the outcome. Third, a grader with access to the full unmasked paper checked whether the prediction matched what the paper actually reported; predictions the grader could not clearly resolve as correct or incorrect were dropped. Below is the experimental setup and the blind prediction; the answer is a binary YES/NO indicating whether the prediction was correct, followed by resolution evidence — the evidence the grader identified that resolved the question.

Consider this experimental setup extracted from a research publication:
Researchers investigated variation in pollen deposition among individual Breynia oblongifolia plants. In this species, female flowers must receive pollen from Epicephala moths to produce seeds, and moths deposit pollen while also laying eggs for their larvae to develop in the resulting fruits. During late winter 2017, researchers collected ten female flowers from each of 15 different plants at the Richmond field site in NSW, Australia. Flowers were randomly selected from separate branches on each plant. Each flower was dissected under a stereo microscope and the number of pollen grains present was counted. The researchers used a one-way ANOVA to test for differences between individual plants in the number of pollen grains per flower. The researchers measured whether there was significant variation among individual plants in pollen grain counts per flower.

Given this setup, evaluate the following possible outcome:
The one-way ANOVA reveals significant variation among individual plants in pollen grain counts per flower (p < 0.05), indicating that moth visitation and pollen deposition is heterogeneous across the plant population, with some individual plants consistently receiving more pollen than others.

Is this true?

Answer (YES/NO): NO